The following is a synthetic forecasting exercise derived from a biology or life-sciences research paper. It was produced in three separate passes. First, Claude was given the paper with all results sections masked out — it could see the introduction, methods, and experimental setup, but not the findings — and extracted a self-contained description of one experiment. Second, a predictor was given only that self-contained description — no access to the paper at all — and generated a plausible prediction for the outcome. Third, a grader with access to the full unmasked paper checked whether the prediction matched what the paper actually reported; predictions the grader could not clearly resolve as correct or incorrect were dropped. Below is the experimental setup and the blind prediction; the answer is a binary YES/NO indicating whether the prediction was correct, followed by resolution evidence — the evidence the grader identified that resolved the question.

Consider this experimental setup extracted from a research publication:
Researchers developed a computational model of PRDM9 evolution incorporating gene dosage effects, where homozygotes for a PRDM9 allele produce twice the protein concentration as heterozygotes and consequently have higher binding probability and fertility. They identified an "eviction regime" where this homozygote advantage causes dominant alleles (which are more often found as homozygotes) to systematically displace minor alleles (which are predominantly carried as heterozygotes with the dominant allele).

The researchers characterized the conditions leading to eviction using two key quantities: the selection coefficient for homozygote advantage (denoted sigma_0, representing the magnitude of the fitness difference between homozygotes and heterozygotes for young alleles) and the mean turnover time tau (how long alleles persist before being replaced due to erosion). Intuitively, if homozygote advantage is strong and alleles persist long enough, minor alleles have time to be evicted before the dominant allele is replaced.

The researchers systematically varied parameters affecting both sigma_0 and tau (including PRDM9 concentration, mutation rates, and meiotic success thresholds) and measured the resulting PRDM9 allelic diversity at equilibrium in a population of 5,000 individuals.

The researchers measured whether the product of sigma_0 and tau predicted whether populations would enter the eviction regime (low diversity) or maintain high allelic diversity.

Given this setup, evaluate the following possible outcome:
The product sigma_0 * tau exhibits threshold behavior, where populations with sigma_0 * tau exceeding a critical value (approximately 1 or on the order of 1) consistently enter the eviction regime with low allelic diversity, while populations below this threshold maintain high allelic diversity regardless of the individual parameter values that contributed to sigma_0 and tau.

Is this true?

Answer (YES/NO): YES